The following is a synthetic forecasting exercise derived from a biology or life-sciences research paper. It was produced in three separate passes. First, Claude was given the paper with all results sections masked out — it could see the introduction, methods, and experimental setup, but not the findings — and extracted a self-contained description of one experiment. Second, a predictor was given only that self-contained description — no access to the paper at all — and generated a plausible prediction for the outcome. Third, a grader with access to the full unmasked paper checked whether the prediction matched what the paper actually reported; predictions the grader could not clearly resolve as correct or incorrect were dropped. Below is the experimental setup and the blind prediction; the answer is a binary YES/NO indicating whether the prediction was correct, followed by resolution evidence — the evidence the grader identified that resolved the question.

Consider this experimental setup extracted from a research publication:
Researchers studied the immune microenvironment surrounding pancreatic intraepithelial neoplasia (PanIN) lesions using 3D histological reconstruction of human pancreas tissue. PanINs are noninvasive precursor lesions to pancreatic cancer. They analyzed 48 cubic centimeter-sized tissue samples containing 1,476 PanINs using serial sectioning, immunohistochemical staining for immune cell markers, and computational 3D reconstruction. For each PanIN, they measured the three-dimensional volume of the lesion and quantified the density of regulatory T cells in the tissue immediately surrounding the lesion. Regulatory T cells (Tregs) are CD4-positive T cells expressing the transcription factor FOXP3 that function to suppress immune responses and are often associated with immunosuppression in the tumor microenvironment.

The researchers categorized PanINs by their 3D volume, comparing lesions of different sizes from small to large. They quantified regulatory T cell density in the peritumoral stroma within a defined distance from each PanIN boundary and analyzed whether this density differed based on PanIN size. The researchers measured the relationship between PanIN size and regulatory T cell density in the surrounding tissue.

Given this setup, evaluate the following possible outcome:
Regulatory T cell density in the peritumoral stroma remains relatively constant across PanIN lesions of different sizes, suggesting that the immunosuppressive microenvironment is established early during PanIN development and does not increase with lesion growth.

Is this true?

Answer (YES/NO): NO